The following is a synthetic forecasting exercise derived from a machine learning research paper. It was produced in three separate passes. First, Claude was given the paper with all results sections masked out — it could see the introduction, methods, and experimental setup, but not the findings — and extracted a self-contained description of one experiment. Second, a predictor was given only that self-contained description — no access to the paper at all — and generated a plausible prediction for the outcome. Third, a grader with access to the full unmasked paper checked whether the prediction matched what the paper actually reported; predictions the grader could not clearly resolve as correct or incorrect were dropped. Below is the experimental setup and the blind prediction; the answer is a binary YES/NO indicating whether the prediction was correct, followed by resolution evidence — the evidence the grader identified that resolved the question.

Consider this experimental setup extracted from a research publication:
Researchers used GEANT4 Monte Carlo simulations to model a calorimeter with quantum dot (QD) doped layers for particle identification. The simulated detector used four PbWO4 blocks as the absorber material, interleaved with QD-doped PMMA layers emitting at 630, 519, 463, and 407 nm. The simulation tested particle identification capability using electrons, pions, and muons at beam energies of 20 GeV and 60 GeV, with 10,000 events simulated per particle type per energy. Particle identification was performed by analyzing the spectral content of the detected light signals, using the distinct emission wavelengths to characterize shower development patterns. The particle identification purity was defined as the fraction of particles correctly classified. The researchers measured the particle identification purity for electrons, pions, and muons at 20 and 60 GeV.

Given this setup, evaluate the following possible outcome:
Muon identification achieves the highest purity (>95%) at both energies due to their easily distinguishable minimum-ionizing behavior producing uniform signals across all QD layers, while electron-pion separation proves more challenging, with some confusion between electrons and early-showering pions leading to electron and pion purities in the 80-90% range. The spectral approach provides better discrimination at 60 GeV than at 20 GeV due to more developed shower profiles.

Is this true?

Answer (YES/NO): NO